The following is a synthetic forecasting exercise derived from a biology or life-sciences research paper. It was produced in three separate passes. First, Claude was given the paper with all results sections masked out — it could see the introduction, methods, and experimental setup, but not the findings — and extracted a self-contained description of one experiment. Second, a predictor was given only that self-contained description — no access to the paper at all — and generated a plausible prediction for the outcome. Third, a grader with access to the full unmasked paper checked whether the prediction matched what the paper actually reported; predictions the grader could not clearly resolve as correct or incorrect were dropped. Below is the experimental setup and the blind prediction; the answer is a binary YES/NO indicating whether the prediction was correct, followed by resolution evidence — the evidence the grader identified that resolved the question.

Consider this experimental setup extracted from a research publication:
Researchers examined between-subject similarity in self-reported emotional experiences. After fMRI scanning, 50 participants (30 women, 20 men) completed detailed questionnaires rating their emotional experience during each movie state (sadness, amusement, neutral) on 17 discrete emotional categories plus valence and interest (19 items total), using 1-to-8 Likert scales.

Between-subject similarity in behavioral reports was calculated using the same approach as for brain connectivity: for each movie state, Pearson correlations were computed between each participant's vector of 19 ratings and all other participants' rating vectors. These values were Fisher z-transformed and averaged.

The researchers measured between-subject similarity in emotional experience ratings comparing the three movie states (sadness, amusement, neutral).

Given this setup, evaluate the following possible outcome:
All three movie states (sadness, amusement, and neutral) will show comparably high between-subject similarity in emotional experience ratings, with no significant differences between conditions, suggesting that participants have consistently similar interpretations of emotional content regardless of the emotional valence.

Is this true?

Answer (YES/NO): NO